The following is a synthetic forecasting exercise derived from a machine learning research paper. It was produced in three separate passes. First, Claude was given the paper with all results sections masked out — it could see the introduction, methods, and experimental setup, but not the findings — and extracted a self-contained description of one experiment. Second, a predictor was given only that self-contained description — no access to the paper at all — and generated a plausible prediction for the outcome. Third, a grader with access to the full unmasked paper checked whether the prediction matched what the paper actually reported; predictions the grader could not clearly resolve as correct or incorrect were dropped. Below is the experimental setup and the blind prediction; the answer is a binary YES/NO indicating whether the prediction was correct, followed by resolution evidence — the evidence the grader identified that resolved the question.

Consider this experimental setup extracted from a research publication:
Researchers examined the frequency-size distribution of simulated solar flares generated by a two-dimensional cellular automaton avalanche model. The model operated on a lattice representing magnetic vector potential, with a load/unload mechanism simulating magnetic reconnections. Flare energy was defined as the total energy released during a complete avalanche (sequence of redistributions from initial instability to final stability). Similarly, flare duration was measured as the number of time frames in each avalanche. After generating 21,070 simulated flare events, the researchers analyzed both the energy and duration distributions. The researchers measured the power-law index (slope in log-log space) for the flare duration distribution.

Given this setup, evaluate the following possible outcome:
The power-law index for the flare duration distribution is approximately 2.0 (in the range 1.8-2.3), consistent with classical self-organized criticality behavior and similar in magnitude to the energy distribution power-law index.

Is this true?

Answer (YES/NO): NO